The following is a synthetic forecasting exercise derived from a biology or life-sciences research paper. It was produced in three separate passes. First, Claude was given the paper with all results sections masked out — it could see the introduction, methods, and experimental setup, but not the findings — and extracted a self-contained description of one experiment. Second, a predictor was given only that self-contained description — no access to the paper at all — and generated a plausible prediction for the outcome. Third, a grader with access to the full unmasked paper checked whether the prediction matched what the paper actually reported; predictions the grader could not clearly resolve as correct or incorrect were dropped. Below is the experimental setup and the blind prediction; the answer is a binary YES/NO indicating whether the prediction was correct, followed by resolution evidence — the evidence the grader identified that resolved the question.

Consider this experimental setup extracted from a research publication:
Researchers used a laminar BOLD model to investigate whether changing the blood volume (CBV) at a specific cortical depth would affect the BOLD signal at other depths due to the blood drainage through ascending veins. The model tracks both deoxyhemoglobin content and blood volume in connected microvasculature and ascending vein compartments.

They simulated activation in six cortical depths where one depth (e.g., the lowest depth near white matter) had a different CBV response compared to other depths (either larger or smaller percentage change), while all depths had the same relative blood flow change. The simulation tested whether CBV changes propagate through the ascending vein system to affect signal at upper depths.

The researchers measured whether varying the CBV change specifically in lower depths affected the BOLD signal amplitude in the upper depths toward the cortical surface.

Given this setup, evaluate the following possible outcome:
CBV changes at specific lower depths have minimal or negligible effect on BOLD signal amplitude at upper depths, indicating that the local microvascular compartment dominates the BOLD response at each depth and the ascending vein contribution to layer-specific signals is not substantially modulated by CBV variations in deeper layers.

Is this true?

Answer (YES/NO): NO